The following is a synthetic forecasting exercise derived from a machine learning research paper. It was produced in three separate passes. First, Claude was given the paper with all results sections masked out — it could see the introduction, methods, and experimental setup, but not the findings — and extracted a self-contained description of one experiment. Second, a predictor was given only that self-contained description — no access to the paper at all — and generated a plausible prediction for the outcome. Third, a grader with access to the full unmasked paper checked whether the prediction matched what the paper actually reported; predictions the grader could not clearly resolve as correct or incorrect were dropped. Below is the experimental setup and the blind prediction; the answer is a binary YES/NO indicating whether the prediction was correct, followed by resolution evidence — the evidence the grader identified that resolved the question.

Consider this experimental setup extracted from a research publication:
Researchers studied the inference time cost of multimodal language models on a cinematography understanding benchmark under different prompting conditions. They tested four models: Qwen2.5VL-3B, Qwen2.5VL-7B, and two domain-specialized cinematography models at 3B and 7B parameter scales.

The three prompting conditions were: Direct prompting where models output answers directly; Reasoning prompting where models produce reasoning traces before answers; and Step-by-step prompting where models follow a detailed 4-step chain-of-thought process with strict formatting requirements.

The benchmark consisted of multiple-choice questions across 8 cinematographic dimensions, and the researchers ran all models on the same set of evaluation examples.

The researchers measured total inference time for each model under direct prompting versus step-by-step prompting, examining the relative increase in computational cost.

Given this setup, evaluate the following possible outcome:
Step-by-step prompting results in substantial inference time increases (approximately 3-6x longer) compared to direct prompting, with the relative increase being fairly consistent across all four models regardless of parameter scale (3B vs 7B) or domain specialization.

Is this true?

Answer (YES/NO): NO